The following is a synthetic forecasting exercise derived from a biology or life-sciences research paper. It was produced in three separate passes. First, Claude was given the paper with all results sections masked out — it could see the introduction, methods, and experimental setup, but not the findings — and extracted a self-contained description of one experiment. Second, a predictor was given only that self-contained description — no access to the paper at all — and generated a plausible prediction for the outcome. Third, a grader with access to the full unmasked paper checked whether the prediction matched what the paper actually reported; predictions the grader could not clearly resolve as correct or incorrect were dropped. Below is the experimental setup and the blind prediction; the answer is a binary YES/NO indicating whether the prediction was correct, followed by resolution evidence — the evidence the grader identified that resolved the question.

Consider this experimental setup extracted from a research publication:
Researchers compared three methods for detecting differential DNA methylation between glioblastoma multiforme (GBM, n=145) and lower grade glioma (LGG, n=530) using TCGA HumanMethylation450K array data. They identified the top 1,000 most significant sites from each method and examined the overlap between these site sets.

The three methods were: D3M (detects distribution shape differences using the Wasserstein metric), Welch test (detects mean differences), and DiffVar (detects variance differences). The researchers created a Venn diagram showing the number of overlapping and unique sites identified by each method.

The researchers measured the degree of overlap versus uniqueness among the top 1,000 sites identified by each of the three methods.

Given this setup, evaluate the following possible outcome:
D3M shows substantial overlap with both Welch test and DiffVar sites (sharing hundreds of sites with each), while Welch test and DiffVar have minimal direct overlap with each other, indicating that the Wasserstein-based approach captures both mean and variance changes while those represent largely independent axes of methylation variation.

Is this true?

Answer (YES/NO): NO